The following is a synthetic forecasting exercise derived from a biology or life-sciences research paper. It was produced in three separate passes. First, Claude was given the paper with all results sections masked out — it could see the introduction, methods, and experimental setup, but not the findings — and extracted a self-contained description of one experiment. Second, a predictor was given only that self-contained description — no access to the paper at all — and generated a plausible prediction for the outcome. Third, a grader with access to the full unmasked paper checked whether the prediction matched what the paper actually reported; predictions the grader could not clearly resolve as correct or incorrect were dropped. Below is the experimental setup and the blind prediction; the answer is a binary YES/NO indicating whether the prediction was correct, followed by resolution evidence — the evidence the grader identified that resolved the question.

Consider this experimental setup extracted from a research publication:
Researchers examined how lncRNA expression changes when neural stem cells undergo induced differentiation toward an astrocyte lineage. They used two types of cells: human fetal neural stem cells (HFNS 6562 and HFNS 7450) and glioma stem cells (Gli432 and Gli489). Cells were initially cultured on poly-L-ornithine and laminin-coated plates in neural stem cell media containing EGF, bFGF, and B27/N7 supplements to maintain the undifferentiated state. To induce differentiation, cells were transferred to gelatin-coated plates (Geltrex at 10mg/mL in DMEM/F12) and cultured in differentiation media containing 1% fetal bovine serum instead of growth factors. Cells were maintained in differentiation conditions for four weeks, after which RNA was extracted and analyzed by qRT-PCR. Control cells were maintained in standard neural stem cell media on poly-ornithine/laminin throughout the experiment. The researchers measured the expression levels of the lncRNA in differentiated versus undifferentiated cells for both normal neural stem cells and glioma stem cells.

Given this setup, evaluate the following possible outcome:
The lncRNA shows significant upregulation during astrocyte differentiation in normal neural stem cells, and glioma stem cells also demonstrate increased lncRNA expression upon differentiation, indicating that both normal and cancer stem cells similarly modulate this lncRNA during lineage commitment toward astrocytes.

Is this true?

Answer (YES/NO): NO